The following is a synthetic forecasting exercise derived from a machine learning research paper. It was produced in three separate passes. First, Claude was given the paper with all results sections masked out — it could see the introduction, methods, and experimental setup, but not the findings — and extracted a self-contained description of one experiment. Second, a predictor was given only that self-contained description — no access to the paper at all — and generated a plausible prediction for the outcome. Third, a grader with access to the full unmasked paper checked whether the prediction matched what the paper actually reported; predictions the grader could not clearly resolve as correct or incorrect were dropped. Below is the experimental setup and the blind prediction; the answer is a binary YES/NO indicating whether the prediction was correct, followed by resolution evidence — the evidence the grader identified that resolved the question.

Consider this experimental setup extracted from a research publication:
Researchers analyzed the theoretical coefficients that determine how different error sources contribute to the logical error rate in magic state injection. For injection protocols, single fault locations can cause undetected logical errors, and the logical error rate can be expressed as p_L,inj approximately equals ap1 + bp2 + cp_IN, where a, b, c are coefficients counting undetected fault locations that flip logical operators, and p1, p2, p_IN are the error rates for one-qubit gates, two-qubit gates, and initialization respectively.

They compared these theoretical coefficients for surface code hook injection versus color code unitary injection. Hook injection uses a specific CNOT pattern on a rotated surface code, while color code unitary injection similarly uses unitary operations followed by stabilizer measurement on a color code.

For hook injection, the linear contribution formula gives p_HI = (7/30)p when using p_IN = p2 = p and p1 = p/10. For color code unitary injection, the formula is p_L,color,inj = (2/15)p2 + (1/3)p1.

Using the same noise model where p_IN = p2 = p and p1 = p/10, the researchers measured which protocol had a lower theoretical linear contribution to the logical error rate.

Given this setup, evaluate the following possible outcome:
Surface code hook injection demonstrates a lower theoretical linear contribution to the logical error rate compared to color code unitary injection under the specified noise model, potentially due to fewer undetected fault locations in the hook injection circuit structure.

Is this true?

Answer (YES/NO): NO